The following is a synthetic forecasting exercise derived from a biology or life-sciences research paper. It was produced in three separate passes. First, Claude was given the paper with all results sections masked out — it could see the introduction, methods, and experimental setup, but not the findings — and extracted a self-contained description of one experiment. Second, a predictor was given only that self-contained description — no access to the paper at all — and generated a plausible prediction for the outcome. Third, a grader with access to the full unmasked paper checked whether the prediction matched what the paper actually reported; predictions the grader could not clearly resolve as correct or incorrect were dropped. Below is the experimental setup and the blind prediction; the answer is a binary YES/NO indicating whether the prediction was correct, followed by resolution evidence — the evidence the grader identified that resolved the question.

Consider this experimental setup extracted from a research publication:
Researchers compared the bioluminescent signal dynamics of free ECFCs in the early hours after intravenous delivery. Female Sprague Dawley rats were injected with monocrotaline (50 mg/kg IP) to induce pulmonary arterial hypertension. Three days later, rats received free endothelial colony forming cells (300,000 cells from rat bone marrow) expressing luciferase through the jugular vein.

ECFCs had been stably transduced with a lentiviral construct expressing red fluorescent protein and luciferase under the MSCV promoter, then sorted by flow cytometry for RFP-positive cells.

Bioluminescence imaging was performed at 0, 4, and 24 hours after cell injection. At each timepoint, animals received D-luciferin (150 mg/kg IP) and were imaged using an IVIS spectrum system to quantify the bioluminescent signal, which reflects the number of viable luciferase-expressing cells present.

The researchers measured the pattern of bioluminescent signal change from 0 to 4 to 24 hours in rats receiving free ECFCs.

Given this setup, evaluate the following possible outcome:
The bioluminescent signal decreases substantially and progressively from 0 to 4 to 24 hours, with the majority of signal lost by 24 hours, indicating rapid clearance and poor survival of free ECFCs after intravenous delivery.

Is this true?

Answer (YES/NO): NO